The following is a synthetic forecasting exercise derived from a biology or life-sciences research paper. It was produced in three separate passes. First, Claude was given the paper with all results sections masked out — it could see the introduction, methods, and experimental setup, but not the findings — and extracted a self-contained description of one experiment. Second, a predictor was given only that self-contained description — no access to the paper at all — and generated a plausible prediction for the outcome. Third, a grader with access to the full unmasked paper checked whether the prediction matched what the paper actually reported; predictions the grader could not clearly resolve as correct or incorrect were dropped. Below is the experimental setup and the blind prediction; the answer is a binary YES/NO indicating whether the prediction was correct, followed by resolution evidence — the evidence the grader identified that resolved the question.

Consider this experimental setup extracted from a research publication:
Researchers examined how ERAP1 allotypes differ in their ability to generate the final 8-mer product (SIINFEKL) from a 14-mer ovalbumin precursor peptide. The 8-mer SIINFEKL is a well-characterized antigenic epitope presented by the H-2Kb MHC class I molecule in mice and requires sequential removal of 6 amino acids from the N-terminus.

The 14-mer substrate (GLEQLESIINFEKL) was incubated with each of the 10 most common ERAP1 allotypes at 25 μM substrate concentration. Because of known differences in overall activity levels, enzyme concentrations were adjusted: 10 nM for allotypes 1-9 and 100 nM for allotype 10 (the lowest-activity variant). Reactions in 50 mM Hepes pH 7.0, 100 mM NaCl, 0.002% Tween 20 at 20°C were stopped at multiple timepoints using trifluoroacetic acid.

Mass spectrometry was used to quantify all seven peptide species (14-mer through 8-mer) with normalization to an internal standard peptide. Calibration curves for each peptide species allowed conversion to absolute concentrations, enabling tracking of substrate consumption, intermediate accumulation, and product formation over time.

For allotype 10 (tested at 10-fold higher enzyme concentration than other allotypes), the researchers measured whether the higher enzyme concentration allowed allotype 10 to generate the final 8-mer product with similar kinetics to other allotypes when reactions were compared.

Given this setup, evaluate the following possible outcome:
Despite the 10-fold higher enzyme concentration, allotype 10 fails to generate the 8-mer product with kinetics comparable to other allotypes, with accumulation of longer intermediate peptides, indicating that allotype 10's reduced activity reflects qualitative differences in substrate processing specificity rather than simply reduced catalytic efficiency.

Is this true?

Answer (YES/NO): NO